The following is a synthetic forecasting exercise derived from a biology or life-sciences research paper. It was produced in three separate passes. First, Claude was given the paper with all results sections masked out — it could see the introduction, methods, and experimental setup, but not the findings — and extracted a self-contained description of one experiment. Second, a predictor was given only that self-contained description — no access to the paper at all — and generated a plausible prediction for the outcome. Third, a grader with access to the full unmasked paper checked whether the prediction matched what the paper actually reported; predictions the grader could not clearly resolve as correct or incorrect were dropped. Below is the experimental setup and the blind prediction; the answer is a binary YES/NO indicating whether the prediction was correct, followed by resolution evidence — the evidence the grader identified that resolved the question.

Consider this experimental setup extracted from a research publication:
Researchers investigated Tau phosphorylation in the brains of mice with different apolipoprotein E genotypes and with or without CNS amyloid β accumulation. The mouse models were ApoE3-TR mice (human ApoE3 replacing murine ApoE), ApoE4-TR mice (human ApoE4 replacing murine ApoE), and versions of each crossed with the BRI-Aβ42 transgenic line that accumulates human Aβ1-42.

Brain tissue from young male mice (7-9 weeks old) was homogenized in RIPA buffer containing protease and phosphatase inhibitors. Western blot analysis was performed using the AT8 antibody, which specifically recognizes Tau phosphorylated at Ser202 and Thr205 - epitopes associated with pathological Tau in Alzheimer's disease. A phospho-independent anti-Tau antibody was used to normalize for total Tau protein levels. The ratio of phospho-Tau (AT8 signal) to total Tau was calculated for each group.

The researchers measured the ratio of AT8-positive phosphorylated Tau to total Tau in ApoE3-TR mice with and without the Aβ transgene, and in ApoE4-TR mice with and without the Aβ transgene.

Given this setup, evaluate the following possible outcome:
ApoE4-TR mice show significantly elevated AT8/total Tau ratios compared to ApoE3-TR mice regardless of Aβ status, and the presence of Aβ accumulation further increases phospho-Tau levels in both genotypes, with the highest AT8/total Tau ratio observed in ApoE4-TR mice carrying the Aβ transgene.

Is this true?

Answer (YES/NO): NO